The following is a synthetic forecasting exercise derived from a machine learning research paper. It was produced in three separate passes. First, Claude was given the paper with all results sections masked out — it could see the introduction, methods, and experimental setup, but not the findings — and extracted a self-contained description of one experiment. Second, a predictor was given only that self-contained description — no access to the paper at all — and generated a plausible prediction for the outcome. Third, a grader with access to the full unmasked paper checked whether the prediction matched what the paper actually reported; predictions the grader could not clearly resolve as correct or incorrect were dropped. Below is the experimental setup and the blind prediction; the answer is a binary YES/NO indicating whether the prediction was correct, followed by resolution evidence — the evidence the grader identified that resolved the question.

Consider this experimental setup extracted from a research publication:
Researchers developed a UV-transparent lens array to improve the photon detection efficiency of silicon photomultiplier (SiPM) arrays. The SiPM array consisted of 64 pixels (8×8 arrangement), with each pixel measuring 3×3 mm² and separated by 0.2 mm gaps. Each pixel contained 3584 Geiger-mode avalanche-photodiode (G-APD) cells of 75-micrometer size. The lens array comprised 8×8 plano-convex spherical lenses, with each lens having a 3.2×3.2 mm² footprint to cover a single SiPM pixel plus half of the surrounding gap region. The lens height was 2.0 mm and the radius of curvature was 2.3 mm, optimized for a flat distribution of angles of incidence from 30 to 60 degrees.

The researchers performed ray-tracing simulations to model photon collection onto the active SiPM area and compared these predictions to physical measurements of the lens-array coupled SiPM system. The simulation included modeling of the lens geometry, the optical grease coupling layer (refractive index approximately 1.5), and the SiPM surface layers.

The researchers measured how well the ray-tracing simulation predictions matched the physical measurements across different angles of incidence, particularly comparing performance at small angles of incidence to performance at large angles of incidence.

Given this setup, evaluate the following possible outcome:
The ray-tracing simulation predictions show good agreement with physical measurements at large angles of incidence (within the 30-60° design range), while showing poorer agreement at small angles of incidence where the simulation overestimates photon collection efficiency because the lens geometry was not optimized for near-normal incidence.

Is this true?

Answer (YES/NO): NO